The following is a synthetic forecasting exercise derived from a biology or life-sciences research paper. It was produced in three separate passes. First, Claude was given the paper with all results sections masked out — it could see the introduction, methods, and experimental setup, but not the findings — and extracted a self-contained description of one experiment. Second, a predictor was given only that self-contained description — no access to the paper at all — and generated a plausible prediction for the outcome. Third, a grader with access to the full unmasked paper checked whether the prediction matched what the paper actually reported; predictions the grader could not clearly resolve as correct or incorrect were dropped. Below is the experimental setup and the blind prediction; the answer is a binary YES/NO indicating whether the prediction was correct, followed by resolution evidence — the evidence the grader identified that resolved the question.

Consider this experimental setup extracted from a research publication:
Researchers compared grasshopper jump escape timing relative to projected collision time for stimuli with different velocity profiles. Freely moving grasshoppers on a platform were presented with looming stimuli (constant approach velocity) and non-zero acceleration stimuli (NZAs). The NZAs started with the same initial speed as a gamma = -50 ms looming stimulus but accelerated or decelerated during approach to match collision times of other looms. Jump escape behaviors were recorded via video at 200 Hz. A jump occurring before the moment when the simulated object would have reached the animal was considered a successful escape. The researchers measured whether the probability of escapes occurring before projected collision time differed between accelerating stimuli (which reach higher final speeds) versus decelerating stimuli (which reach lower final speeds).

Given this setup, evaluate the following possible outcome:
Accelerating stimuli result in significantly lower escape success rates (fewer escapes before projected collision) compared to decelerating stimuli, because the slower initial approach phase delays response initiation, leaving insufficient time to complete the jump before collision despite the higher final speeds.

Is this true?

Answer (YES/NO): YES